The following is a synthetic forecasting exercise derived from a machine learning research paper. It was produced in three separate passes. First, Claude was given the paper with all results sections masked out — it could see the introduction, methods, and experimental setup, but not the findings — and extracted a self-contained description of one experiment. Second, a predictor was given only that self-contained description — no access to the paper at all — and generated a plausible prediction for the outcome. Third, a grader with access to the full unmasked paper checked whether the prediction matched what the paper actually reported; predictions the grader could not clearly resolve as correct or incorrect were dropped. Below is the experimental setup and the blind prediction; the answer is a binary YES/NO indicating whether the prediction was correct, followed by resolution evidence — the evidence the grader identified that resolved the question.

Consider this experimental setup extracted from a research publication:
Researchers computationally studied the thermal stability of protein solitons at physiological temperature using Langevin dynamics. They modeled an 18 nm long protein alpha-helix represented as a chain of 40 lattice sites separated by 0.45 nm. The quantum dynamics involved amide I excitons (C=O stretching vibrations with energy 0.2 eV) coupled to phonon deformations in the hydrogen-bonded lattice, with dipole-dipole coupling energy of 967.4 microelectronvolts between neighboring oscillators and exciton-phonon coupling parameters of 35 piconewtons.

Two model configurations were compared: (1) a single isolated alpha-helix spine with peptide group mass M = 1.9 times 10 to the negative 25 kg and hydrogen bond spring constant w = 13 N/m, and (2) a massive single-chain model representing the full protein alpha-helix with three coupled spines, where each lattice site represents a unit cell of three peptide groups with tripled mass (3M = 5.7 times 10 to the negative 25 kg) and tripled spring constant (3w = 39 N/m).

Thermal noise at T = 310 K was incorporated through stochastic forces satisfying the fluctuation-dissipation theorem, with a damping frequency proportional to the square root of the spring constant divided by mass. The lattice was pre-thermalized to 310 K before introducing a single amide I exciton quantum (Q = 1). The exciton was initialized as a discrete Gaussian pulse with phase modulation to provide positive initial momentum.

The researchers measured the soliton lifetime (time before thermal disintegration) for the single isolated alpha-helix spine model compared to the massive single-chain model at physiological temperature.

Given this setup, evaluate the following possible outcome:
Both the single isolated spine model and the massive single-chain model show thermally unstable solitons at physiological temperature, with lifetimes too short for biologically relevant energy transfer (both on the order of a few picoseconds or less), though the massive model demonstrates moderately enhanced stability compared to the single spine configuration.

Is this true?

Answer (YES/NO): NO